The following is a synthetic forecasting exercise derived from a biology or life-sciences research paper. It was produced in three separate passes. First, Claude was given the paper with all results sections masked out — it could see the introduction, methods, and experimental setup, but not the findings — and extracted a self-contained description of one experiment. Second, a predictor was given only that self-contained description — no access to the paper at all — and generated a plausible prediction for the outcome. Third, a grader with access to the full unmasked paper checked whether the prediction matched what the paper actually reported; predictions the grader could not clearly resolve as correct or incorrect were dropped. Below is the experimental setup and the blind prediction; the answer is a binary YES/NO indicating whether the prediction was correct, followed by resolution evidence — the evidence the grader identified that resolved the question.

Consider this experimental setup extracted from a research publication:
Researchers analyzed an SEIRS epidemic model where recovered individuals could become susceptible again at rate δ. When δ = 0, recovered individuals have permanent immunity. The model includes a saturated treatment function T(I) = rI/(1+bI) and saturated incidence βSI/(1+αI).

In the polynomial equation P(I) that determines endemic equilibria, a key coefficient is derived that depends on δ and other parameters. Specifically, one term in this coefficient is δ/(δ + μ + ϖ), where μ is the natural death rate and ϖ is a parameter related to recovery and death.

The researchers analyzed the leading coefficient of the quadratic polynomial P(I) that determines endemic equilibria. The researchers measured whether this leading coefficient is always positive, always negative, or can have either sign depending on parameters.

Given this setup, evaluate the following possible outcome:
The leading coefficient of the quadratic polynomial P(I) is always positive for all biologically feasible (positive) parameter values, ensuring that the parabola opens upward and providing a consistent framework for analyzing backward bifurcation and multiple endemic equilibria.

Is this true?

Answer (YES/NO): YES